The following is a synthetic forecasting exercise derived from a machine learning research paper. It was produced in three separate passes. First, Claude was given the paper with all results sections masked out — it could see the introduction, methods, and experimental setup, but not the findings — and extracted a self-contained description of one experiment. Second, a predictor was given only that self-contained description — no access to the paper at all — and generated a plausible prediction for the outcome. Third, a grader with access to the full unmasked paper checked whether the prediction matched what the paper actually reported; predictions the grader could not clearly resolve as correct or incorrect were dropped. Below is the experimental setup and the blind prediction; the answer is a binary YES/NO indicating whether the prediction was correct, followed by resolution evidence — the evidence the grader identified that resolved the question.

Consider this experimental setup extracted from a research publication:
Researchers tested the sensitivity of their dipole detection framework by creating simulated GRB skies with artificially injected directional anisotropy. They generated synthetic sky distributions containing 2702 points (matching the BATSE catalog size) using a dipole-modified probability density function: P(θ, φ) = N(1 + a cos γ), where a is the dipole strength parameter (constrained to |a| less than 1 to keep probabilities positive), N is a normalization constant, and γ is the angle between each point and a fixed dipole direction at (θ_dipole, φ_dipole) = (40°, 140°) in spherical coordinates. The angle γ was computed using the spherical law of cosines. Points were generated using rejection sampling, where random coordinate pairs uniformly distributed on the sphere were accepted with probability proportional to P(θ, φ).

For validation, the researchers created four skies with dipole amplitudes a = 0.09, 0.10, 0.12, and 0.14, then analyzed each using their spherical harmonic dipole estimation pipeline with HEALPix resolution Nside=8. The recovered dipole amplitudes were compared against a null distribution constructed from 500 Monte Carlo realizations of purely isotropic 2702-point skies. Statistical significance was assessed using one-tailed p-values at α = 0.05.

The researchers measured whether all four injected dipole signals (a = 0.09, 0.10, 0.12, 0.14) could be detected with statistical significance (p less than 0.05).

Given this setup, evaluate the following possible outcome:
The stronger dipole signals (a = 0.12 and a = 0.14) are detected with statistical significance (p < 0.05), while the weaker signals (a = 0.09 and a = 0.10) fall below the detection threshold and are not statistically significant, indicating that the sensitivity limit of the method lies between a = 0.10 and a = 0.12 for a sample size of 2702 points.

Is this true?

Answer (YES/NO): NO